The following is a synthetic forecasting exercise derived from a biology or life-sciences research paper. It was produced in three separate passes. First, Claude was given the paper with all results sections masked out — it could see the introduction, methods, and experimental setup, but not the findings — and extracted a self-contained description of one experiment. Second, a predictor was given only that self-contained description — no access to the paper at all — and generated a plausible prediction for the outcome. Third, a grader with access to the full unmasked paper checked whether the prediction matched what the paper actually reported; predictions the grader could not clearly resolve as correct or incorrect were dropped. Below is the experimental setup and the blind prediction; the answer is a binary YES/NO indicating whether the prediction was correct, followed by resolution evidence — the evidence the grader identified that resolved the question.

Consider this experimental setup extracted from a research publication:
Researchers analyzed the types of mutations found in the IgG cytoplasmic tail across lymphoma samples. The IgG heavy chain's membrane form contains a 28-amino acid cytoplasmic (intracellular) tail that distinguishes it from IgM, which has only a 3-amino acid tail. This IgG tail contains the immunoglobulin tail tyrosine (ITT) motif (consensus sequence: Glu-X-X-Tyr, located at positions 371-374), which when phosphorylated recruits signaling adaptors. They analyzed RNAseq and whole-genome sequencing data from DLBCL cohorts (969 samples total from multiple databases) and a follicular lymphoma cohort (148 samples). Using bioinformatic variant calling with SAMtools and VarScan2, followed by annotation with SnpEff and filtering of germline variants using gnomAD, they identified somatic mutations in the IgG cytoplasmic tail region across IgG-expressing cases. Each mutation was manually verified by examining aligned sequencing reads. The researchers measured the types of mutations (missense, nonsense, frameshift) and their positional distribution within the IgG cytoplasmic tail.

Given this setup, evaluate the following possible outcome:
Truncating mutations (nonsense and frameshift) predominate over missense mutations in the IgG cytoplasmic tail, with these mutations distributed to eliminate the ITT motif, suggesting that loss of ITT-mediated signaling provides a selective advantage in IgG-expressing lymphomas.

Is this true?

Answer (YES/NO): YES